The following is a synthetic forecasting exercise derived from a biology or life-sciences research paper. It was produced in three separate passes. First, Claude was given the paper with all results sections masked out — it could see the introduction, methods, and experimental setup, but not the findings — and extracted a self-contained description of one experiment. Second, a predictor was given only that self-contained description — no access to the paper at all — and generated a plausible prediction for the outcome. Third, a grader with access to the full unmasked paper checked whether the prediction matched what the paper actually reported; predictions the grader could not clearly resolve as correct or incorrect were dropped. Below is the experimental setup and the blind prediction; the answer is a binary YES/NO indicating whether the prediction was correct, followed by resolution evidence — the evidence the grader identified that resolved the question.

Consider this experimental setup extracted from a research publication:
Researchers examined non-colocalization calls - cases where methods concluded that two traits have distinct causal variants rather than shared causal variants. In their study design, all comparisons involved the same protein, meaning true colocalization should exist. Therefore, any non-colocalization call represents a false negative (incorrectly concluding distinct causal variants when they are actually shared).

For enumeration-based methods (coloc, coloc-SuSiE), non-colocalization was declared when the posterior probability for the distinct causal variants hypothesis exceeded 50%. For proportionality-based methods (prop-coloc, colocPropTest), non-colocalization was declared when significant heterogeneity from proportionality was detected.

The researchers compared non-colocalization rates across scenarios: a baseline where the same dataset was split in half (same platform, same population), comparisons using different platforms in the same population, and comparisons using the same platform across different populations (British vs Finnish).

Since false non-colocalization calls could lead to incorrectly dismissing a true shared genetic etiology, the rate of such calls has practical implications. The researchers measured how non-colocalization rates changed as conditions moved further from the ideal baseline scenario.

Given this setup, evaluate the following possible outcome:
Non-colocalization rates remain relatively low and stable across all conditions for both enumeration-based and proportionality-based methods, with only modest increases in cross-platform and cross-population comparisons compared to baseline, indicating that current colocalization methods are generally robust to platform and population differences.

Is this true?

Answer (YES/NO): NO